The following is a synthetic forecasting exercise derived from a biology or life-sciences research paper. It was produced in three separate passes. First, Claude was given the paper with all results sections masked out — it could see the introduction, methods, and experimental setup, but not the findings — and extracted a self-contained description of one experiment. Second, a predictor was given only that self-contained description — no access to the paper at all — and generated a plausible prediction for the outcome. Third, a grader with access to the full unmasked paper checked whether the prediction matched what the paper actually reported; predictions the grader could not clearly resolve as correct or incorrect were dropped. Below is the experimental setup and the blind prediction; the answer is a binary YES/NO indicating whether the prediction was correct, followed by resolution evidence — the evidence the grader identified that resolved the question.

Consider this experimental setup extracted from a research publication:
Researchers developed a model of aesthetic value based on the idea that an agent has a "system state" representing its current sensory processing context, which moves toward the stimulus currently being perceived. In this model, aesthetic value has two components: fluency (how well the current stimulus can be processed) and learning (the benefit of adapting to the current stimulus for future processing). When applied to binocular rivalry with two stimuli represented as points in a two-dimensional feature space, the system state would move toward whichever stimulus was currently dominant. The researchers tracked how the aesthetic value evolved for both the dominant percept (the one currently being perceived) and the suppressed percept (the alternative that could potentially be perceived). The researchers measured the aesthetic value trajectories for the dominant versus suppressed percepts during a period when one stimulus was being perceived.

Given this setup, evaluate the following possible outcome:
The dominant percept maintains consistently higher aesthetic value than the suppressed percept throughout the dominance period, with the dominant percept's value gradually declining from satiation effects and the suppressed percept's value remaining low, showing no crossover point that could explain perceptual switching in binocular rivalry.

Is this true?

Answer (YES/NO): NO